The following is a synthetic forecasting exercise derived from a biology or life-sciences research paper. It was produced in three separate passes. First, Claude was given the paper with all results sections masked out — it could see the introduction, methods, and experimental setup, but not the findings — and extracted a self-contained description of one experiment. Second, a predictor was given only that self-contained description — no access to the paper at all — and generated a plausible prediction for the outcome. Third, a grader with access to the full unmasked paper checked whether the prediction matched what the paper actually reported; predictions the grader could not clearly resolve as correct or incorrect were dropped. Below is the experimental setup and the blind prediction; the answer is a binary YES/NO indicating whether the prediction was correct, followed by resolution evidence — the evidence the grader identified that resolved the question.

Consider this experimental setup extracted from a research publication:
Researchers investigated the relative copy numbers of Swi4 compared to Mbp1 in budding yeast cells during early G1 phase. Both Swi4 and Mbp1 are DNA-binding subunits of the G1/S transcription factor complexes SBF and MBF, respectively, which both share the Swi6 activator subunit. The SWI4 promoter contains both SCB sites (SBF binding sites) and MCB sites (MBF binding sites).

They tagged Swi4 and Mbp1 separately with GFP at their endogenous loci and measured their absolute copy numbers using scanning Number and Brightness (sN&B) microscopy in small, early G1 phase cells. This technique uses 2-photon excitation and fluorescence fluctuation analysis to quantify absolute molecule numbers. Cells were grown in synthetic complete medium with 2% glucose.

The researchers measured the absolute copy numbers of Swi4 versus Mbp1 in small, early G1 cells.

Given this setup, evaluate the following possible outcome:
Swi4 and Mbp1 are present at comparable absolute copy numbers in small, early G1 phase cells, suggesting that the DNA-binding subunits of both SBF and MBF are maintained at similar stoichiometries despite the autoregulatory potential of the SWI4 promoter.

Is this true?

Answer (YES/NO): NO